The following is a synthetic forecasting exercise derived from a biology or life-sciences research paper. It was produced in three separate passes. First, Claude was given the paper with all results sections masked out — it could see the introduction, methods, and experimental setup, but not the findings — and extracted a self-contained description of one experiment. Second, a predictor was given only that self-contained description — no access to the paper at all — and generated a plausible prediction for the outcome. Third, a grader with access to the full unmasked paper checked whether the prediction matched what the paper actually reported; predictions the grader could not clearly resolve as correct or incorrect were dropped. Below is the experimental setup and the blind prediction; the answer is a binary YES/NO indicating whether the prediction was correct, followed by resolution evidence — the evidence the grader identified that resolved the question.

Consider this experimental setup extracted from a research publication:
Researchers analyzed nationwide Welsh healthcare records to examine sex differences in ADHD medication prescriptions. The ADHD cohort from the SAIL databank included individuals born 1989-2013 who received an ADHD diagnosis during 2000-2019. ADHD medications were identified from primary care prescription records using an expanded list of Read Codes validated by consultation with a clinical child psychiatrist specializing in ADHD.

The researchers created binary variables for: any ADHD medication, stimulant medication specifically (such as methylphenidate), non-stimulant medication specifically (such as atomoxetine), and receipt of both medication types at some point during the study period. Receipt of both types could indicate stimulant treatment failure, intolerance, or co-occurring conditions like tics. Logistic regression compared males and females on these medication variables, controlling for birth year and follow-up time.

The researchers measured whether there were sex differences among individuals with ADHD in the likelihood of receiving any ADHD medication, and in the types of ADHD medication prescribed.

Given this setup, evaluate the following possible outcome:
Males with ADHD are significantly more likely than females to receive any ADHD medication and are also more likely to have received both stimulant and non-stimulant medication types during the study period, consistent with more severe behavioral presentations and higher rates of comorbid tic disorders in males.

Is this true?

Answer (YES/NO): NO